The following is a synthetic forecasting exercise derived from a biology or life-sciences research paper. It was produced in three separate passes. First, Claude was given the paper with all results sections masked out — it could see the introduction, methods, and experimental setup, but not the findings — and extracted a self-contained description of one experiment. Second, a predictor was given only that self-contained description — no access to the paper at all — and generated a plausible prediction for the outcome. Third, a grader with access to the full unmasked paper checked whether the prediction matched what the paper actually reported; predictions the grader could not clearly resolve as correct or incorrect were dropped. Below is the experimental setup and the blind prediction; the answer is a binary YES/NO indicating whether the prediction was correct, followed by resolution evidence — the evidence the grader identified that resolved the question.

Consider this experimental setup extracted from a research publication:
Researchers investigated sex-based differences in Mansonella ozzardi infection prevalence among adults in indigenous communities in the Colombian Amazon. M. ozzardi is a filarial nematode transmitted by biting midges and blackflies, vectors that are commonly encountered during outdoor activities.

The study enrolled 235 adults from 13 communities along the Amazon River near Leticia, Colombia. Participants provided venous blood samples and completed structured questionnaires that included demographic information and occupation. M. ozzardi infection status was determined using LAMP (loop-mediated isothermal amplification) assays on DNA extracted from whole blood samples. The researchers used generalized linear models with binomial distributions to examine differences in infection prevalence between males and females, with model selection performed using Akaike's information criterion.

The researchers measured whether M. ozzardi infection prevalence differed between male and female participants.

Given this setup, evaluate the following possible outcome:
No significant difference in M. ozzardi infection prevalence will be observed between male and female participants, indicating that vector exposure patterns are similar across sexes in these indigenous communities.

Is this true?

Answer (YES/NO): NO